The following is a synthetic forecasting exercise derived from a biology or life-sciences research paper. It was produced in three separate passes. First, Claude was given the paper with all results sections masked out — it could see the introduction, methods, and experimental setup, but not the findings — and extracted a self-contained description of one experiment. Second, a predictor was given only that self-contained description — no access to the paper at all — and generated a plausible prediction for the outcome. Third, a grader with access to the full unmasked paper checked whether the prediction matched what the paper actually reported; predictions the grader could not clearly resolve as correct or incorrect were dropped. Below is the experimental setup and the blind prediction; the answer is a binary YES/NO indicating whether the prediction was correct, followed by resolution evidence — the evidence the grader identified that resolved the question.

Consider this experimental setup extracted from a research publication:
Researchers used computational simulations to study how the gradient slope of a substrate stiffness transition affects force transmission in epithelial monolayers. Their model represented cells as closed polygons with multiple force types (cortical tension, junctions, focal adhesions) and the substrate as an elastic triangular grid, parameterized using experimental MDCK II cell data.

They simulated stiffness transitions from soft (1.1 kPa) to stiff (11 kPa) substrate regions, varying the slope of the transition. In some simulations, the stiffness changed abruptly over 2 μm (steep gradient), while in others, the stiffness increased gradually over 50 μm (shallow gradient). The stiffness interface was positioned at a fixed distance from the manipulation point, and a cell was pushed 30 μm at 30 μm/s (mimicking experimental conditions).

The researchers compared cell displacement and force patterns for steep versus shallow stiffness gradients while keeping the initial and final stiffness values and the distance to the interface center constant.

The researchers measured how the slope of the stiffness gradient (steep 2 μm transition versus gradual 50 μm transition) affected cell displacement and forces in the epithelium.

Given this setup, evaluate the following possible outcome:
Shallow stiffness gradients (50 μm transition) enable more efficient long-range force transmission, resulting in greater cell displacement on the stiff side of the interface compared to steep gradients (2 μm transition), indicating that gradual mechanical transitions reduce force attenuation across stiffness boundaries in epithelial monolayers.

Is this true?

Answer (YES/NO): NO